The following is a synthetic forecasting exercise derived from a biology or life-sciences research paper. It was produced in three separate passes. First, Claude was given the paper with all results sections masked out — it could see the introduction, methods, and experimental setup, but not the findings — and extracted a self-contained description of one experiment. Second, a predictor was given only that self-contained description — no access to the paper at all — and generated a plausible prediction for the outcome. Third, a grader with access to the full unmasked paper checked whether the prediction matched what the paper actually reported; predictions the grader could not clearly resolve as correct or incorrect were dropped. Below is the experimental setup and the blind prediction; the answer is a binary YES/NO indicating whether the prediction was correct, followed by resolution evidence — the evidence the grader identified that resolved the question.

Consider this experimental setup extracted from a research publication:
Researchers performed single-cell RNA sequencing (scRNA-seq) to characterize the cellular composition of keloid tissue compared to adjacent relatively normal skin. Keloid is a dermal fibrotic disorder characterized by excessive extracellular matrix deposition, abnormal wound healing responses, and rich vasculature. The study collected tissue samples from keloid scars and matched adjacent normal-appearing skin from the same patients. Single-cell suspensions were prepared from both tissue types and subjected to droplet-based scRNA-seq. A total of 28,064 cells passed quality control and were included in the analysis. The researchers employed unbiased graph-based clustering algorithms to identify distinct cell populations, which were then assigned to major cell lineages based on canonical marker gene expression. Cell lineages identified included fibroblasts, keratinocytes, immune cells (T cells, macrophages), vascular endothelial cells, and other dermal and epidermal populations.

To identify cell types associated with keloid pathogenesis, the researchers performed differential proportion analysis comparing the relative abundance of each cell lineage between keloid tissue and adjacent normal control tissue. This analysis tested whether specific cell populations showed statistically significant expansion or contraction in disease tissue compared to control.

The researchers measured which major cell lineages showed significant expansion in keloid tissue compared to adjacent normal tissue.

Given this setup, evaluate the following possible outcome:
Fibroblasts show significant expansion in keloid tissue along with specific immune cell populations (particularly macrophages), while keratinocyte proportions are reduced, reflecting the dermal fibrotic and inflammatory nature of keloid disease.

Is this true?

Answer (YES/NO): NO